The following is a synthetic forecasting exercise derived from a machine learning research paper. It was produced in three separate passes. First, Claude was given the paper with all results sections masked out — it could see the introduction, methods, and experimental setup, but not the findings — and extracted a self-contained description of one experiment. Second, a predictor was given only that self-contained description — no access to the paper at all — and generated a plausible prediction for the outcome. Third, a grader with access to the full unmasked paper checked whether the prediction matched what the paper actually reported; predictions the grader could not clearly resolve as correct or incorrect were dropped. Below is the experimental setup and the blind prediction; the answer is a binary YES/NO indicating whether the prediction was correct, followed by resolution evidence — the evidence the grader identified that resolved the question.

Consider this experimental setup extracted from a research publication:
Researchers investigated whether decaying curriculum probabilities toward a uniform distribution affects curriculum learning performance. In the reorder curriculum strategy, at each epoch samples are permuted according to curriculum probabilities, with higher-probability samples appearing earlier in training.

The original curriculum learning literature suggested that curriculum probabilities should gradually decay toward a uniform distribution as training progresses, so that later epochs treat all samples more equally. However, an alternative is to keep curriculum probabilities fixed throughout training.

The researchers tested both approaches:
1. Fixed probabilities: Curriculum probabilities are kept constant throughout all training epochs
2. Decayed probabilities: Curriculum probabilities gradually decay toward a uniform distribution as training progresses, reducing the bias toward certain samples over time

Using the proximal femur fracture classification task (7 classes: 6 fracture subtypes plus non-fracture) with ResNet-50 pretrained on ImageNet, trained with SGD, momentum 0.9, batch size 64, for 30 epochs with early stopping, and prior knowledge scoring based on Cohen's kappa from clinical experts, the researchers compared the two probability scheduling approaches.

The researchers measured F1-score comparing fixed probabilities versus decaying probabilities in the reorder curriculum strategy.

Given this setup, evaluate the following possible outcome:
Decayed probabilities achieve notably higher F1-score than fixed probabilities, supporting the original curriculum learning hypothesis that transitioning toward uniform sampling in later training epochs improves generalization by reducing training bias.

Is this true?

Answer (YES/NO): NO